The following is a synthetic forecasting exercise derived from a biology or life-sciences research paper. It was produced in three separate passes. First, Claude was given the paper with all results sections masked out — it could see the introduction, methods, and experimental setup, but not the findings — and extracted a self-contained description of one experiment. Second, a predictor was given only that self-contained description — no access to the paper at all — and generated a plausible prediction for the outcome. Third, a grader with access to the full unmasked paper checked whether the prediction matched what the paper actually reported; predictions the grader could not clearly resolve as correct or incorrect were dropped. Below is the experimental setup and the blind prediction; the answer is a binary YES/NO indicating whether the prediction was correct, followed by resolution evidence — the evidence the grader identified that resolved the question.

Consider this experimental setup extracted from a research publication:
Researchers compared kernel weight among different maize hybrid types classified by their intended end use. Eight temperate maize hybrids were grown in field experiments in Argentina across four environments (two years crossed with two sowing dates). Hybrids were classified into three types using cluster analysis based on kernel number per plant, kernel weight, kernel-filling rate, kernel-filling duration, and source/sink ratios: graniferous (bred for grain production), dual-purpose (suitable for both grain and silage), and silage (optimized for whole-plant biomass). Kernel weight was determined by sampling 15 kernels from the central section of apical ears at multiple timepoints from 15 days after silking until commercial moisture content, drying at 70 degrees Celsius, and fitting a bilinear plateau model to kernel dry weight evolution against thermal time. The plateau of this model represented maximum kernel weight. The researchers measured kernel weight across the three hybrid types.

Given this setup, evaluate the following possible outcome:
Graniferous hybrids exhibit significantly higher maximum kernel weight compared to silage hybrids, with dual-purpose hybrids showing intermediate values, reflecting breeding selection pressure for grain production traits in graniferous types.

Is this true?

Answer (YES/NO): NO